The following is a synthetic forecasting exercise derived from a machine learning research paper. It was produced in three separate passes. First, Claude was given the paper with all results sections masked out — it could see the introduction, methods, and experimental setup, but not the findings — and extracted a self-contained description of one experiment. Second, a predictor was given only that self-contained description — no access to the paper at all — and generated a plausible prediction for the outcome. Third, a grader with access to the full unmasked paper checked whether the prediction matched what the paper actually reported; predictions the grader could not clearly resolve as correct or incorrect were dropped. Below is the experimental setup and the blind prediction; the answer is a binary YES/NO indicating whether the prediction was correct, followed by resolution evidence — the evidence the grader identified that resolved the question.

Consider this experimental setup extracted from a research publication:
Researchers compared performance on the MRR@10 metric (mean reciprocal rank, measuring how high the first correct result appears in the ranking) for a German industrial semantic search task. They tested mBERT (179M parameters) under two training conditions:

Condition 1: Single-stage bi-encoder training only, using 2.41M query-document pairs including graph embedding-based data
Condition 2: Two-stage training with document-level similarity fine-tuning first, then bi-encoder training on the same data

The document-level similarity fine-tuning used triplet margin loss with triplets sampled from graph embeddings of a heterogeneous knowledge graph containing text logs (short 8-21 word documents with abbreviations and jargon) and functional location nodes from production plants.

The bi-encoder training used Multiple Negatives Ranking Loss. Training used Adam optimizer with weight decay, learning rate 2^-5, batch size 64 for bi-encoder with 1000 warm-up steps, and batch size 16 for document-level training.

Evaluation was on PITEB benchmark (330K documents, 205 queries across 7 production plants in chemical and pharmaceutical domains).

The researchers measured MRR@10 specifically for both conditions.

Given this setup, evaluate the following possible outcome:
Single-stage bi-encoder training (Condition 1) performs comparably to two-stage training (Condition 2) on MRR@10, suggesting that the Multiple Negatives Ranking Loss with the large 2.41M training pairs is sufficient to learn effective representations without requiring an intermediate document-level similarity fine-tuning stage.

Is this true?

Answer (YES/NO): NO